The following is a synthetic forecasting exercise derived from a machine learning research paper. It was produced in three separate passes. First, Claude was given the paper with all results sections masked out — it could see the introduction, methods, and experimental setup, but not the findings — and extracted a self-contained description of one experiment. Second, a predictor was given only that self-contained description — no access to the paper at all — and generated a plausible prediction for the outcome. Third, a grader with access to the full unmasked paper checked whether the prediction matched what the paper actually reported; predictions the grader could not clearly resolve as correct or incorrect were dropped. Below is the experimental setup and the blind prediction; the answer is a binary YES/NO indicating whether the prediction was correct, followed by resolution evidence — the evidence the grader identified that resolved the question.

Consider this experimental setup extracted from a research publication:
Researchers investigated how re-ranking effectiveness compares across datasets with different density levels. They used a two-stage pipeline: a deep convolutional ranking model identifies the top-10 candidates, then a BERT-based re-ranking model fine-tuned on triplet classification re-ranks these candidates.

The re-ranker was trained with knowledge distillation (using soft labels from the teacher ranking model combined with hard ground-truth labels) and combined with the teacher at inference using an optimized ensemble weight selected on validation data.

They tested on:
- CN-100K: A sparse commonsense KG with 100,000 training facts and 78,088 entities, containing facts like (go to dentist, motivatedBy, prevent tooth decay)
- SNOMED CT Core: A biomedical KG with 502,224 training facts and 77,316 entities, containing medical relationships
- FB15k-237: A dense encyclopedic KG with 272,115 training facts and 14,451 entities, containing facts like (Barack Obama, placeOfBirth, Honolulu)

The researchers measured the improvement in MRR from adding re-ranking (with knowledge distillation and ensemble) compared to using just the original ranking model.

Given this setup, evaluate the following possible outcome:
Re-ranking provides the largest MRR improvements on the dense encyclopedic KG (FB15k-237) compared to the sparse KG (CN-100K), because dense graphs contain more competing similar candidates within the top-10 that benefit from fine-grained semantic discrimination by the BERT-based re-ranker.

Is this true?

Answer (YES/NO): NO